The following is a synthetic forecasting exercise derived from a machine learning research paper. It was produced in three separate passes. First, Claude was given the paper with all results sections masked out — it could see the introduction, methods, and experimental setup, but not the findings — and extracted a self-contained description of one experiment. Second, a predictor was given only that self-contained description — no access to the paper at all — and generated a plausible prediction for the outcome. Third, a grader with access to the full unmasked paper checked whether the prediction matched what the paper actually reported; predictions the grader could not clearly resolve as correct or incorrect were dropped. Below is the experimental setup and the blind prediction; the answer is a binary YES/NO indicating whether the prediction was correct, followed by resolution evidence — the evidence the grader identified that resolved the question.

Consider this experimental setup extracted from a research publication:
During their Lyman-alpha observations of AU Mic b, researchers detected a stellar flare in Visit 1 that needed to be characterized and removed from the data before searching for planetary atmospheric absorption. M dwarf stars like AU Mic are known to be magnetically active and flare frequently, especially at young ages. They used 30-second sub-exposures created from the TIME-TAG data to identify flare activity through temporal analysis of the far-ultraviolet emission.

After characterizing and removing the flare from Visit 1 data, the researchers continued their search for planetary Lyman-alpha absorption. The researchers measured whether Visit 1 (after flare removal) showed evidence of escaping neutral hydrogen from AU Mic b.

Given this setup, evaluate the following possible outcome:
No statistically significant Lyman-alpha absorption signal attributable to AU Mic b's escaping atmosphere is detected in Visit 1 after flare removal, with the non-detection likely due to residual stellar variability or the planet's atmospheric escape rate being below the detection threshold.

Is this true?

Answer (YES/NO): YES